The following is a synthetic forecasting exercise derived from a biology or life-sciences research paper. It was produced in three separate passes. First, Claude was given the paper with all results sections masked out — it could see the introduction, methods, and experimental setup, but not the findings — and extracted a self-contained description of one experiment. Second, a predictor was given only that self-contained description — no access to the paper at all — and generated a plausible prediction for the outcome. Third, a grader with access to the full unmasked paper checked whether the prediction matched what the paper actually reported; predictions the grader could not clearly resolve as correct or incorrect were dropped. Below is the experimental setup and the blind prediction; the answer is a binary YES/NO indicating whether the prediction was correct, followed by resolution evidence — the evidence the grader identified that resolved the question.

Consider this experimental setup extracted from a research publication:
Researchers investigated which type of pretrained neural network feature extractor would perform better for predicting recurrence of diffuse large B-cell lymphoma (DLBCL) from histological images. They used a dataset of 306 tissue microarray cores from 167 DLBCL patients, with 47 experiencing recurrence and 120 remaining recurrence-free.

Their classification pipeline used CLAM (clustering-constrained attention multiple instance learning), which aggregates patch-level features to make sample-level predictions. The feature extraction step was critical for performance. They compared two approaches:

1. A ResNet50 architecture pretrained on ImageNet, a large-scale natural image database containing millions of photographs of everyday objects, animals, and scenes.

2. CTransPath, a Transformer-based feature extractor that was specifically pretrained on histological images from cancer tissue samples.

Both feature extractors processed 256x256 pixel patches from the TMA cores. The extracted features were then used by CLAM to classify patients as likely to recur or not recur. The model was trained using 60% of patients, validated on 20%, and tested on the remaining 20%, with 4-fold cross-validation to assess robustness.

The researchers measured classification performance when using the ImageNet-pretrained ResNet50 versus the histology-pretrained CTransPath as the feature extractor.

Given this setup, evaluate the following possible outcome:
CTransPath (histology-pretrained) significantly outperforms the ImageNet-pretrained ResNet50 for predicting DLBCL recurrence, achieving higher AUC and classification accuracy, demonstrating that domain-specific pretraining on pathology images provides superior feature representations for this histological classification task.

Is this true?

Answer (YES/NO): NO